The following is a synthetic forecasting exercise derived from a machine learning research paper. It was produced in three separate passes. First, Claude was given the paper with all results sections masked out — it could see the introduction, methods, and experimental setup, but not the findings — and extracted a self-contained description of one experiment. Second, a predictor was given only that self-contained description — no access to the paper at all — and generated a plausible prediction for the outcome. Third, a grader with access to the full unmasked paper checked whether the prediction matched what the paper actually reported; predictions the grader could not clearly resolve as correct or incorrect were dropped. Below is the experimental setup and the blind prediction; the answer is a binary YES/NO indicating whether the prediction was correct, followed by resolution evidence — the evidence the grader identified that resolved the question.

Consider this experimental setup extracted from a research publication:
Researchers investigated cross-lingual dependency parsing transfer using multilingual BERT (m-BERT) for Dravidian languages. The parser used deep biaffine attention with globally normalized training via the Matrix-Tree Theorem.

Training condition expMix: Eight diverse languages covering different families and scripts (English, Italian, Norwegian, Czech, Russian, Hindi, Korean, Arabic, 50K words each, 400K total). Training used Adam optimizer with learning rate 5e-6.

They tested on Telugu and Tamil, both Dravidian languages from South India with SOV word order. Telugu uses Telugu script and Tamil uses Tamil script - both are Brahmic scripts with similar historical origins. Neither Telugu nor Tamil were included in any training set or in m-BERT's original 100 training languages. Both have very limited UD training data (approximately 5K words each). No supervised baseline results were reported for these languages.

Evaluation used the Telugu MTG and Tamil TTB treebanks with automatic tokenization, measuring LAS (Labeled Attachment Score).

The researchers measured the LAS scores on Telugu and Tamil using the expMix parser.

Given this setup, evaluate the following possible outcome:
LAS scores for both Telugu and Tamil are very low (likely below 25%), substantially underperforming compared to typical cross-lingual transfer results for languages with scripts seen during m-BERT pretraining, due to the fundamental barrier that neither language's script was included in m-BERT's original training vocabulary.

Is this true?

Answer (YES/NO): NO